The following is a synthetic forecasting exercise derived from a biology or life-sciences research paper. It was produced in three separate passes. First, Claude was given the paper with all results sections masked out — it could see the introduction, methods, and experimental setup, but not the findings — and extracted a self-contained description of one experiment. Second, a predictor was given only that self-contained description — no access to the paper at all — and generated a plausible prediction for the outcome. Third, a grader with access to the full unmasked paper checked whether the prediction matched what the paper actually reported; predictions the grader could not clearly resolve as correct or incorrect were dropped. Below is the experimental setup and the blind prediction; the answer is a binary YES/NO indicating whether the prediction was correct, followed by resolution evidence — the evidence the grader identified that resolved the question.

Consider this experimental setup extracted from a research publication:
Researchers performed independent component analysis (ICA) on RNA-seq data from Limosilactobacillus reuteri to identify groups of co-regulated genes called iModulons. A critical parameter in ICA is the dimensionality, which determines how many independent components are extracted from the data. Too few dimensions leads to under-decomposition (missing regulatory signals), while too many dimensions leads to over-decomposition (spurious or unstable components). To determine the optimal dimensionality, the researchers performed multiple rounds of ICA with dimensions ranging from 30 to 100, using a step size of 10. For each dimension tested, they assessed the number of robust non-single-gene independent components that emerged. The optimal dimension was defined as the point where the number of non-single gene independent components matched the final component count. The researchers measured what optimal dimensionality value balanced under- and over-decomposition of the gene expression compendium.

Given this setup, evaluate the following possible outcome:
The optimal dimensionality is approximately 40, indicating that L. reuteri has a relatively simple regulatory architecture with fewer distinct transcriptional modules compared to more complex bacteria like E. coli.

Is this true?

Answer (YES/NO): NO